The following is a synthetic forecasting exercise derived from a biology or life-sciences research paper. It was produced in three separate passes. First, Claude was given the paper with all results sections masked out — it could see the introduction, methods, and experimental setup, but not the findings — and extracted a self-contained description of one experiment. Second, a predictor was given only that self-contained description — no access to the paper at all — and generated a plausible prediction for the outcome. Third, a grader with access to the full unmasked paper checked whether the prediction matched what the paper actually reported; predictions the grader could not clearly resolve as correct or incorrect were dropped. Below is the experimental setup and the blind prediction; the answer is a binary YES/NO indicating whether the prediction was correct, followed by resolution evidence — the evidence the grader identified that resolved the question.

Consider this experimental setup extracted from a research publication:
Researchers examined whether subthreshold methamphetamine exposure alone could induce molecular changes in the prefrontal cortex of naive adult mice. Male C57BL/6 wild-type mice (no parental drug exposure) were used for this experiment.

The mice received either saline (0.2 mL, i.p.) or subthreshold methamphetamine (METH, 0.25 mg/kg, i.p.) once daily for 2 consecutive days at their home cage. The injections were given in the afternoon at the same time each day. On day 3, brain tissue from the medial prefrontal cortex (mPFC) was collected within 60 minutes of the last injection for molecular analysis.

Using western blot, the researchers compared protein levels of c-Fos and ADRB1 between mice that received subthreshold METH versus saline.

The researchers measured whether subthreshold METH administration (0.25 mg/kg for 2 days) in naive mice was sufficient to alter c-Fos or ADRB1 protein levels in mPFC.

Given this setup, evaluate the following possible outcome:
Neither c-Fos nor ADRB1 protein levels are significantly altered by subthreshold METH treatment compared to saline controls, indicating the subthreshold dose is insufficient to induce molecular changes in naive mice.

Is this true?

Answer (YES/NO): YES